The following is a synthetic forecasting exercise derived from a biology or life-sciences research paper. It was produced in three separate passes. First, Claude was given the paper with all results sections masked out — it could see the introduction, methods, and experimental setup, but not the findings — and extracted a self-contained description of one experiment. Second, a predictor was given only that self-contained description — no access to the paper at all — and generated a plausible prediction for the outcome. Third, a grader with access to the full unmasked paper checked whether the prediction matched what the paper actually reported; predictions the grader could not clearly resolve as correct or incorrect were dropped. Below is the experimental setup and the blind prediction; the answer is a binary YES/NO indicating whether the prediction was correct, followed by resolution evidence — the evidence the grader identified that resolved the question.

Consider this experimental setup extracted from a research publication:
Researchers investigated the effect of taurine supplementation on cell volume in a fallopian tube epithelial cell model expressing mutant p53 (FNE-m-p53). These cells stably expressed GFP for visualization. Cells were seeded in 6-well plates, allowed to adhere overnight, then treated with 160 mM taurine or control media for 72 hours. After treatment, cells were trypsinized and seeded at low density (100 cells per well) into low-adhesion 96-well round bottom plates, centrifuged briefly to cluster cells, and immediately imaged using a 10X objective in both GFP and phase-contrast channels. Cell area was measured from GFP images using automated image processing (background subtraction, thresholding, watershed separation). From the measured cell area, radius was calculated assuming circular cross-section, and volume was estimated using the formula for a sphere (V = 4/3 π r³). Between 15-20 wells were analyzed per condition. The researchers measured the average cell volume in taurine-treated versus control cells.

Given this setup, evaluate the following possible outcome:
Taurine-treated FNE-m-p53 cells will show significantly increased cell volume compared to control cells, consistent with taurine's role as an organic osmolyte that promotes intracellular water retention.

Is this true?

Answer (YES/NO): YES